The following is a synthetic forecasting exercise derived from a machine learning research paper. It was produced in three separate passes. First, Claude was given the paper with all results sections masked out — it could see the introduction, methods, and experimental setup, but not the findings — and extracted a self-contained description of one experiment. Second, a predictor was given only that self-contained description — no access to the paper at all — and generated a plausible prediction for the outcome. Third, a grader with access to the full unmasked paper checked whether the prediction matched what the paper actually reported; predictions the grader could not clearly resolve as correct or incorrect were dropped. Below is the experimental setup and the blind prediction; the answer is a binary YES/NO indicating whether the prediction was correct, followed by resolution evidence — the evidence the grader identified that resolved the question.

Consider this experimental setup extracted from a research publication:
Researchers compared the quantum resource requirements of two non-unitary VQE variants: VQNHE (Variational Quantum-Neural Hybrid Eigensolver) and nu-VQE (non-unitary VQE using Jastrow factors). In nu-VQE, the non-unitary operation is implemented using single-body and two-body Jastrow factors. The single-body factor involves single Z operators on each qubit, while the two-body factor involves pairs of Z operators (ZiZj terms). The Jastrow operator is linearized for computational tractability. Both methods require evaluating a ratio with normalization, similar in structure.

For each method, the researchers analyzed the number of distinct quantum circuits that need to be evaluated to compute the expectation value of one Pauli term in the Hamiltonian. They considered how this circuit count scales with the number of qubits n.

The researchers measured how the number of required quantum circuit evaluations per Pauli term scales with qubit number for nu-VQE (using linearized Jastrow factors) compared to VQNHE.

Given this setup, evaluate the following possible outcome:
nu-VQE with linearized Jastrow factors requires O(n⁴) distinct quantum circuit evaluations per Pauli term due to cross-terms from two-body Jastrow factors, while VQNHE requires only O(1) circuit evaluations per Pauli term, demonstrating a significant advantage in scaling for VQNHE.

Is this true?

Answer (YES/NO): NO